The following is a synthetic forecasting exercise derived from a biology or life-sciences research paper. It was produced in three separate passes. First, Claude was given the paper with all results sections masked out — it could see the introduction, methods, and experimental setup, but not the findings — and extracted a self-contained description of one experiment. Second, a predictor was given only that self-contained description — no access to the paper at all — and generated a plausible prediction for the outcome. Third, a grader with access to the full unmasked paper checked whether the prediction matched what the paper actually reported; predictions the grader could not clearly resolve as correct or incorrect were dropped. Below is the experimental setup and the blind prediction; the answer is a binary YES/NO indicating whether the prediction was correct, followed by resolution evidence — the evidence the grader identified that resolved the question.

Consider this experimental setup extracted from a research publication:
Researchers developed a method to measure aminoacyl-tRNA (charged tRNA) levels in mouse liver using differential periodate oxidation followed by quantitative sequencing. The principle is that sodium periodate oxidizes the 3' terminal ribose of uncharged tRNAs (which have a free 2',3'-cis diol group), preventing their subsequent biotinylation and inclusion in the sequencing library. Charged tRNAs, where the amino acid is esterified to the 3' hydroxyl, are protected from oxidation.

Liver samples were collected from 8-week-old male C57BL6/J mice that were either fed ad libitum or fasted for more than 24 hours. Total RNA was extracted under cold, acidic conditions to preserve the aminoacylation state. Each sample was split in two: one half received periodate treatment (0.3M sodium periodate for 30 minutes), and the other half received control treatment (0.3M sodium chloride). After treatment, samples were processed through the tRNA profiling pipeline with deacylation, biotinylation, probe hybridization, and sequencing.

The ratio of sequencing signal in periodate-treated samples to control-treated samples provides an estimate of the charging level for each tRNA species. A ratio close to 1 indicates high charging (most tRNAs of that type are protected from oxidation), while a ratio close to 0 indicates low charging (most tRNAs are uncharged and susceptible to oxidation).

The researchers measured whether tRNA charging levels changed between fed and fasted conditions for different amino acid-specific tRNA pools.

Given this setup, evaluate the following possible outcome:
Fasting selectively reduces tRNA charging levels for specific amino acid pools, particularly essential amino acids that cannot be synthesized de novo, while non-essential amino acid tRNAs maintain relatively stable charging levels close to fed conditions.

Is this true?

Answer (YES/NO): NO